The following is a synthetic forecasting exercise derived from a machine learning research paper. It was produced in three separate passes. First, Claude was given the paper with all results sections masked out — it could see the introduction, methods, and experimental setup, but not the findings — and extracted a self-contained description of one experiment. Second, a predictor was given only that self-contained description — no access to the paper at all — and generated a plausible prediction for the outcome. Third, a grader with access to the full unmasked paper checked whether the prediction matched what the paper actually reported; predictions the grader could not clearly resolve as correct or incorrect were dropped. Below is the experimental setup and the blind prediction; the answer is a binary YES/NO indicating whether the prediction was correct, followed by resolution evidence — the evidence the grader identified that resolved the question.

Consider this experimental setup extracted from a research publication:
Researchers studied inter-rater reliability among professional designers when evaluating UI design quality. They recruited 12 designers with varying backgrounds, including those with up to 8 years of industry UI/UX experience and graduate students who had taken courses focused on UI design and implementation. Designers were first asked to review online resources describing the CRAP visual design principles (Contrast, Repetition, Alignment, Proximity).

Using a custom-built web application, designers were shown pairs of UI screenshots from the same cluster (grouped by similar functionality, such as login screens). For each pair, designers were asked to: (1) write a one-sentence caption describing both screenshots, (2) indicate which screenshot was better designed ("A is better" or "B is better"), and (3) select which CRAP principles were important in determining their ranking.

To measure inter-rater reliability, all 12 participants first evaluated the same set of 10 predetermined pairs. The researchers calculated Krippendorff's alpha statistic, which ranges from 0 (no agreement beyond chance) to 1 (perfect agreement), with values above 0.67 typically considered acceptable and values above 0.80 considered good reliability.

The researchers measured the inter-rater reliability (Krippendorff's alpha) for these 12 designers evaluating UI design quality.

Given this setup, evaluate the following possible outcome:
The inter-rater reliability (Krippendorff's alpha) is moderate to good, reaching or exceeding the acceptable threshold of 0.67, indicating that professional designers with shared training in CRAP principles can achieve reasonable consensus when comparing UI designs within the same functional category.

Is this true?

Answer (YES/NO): NO